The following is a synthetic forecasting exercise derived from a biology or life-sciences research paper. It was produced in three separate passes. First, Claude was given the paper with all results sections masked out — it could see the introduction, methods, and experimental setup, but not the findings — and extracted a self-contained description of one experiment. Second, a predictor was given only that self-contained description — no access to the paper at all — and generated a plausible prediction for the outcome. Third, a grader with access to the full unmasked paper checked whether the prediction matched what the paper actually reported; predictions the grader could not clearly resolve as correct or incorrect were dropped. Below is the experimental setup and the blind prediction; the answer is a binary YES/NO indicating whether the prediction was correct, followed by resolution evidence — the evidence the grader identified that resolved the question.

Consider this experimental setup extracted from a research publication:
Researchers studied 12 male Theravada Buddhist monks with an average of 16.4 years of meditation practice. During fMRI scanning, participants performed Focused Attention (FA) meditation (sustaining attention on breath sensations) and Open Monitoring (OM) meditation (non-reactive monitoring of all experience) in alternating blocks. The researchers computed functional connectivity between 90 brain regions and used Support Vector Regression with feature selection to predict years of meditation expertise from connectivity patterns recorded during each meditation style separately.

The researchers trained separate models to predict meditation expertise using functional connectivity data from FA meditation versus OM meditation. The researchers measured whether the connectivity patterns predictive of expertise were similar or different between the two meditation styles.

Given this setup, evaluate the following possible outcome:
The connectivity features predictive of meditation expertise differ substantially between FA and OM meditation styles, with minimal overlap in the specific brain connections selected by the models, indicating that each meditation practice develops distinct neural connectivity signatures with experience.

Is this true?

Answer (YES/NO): YES